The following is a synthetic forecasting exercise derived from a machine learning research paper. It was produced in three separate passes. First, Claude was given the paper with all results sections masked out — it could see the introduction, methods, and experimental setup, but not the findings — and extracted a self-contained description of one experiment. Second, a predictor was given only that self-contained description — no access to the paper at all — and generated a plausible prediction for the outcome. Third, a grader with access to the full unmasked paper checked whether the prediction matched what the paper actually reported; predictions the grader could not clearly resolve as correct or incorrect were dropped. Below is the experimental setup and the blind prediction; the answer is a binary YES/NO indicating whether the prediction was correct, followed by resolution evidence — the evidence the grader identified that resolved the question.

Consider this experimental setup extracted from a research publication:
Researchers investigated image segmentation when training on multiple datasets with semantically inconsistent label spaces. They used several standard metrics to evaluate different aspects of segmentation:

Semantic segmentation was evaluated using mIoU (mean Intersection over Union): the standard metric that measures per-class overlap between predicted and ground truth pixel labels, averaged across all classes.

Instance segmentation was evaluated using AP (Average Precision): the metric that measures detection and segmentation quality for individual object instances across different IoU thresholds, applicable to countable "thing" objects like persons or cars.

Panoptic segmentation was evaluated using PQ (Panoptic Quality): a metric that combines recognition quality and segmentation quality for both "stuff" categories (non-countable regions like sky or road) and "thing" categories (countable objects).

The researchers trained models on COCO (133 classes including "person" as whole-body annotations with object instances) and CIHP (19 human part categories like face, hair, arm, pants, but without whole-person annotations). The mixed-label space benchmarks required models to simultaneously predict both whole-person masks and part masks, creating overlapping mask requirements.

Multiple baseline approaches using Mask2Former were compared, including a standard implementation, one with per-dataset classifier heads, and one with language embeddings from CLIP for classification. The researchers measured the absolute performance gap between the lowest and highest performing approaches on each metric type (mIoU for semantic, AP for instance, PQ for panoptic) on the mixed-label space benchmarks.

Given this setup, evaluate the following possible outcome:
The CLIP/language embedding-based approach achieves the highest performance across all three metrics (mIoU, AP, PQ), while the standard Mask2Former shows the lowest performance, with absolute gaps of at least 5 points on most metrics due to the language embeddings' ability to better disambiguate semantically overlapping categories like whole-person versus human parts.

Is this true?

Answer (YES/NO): NO